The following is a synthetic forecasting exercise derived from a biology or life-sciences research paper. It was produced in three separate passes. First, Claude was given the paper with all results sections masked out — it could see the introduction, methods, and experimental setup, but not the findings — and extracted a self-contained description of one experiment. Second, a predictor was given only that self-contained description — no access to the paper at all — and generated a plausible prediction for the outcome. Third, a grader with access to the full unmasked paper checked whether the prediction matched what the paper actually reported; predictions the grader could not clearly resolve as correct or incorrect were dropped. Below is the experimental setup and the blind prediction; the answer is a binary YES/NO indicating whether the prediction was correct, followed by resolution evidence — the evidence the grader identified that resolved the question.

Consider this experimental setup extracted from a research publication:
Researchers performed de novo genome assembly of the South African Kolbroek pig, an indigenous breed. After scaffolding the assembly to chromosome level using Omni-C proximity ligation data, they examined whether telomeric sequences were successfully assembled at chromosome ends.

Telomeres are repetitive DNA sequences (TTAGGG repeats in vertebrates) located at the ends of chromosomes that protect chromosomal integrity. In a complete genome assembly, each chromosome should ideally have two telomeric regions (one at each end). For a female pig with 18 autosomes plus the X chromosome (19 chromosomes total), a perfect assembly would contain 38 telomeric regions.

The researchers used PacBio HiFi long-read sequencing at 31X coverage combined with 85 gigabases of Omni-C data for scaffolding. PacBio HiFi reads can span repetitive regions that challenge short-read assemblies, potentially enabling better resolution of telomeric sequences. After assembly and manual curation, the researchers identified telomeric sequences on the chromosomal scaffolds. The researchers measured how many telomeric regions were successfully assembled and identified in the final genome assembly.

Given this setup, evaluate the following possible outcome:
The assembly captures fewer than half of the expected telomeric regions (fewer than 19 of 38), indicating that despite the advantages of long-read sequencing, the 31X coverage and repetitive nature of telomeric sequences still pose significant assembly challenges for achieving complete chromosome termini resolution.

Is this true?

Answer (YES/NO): YES